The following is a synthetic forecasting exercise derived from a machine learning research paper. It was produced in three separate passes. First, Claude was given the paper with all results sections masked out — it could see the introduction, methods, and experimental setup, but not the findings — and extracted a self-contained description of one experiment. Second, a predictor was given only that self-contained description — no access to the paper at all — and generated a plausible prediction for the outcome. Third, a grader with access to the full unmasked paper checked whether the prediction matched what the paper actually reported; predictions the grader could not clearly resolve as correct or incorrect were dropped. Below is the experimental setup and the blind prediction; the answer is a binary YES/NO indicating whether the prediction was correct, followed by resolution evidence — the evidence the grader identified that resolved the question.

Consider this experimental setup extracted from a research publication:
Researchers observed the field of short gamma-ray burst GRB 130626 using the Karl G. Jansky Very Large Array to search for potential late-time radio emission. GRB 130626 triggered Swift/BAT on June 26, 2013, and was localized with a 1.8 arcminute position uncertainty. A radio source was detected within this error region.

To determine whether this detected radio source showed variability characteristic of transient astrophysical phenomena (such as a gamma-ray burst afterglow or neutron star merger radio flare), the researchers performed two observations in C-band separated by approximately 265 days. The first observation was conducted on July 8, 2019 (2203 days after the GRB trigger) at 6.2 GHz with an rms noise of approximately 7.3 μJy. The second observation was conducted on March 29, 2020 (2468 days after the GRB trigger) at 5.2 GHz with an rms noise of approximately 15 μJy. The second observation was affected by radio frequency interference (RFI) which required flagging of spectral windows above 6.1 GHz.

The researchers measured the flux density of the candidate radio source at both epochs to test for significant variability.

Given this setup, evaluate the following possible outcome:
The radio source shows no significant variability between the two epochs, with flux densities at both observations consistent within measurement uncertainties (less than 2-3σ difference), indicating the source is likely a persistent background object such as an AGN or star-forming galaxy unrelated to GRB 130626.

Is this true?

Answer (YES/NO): NO